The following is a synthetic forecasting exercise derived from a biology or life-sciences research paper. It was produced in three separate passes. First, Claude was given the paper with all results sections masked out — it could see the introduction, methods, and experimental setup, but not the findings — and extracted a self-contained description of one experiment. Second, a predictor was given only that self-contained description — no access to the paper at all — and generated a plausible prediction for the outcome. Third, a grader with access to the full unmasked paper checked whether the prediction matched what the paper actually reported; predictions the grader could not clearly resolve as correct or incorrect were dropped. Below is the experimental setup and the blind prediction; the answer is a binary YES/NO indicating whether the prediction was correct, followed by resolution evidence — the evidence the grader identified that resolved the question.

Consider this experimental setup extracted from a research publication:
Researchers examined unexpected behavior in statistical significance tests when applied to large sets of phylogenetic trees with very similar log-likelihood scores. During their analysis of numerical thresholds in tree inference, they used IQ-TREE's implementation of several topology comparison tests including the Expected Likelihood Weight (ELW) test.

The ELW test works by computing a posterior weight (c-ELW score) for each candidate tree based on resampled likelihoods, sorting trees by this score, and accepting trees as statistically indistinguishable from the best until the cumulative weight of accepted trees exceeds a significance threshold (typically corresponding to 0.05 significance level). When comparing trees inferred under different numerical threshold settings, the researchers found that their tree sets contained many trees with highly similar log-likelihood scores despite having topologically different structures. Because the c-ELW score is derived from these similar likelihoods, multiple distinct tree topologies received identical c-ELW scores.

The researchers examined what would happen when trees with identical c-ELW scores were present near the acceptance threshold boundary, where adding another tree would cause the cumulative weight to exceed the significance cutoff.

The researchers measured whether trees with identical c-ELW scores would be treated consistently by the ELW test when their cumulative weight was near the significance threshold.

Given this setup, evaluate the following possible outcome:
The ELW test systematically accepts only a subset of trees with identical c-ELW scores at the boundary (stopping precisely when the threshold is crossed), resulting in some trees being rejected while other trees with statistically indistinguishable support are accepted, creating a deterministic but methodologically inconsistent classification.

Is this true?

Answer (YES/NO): NO